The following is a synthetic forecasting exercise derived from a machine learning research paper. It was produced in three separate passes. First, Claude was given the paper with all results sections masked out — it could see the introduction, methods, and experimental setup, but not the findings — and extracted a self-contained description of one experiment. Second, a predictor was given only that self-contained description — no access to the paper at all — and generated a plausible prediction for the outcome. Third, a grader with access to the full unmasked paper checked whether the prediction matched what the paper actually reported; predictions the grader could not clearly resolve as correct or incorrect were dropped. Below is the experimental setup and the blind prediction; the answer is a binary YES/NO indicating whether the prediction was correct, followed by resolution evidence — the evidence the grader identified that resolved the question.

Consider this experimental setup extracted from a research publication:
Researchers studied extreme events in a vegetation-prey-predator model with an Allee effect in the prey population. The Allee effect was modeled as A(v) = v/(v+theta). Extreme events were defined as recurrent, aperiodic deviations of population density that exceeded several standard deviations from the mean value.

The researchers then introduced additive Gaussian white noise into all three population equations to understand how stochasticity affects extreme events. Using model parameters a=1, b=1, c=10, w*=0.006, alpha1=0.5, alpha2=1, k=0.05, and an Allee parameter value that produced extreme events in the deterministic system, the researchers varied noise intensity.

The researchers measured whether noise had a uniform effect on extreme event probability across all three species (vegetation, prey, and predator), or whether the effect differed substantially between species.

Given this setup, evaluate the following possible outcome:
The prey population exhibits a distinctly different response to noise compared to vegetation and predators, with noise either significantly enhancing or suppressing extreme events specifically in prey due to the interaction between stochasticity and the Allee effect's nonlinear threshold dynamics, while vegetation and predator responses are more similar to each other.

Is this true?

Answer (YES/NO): NO